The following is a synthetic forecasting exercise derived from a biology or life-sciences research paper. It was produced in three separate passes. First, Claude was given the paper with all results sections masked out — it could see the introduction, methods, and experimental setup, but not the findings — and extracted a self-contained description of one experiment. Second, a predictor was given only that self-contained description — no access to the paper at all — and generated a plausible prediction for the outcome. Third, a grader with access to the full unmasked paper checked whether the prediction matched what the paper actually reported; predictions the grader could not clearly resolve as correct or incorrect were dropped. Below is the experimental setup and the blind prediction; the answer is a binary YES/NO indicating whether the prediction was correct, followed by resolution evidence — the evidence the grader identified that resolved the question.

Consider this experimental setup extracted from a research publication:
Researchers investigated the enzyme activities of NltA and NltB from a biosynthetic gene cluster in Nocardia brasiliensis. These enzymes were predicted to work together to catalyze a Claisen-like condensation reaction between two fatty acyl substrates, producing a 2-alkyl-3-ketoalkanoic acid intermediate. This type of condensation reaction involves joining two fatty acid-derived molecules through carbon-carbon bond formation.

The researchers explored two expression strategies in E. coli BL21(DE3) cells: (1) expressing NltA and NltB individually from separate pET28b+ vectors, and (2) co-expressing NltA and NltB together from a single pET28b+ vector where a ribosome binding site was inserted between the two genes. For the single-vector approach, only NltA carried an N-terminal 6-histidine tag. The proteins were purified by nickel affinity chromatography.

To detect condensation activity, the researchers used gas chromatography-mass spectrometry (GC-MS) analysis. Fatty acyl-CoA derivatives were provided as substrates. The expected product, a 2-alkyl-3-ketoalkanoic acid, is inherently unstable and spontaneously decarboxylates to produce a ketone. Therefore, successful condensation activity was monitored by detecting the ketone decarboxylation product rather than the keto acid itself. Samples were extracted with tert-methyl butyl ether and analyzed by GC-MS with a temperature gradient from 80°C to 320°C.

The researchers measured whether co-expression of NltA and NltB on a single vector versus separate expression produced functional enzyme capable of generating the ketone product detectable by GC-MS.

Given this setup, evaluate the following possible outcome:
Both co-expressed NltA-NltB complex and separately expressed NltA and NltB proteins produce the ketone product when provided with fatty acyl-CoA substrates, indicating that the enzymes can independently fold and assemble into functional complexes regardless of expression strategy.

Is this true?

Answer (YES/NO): NO